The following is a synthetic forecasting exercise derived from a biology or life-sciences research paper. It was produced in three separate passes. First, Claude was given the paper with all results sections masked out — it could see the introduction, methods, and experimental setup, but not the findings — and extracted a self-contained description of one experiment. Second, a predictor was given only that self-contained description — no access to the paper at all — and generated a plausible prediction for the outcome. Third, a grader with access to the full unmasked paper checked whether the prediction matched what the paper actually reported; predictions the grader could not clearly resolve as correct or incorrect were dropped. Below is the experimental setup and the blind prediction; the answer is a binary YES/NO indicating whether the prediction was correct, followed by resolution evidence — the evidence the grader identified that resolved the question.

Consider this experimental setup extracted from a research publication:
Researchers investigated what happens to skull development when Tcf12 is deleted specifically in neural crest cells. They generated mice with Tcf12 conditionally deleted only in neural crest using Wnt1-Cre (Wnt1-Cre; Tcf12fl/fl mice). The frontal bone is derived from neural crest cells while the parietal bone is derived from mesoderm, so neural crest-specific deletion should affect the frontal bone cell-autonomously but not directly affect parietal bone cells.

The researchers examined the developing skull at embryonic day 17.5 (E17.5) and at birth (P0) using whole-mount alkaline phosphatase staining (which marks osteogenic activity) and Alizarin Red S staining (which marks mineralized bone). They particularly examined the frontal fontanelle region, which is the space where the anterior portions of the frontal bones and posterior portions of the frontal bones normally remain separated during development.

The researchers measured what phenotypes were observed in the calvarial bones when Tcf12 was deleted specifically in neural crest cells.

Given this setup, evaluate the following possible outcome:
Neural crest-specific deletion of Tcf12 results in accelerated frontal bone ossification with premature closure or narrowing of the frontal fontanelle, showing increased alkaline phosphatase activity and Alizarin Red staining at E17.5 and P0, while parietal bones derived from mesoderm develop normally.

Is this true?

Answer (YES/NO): NO